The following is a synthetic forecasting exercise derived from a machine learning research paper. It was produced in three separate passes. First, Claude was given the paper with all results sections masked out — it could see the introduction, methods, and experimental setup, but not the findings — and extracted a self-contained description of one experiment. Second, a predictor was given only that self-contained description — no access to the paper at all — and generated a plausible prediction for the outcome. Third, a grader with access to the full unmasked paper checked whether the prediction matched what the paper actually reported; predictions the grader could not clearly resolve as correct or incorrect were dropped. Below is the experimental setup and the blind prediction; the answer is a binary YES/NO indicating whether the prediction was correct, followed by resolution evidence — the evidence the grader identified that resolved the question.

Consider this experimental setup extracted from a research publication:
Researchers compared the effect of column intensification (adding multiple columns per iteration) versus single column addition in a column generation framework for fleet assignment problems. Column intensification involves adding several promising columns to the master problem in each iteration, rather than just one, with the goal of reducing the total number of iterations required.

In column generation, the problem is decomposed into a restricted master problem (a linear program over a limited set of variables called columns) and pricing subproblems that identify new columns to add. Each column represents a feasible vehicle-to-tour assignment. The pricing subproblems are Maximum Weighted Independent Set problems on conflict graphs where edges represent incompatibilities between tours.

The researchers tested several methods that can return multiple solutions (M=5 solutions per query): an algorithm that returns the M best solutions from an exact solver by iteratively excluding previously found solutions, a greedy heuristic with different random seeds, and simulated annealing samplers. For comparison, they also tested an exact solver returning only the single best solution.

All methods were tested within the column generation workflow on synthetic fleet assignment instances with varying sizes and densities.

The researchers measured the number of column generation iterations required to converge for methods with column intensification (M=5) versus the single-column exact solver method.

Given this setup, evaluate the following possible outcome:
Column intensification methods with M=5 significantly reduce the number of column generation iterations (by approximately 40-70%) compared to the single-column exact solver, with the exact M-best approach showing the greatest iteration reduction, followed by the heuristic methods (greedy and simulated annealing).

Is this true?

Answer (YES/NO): NO